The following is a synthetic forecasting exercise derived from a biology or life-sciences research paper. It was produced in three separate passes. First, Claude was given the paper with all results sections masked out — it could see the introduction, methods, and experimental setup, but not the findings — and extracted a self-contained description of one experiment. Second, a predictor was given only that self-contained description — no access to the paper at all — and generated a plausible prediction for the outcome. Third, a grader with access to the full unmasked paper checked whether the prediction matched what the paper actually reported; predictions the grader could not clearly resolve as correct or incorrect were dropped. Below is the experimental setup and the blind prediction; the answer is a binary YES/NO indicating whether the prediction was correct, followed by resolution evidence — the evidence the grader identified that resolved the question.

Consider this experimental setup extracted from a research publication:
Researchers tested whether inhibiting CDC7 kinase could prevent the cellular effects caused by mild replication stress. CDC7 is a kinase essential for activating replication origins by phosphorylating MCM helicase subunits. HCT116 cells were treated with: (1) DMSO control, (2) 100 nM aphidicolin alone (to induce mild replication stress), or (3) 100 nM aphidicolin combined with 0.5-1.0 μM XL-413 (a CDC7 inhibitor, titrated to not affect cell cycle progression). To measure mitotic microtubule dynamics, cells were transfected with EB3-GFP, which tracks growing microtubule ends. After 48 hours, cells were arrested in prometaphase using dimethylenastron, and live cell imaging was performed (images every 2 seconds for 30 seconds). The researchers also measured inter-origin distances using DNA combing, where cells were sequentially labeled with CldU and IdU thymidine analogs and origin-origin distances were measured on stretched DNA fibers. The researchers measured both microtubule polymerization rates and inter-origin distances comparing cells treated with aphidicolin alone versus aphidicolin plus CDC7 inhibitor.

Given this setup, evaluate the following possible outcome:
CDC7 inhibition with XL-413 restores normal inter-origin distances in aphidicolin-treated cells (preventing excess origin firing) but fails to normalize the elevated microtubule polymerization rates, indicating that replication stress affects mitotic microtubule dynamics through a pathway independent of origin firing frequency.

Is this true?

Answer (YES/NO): NO